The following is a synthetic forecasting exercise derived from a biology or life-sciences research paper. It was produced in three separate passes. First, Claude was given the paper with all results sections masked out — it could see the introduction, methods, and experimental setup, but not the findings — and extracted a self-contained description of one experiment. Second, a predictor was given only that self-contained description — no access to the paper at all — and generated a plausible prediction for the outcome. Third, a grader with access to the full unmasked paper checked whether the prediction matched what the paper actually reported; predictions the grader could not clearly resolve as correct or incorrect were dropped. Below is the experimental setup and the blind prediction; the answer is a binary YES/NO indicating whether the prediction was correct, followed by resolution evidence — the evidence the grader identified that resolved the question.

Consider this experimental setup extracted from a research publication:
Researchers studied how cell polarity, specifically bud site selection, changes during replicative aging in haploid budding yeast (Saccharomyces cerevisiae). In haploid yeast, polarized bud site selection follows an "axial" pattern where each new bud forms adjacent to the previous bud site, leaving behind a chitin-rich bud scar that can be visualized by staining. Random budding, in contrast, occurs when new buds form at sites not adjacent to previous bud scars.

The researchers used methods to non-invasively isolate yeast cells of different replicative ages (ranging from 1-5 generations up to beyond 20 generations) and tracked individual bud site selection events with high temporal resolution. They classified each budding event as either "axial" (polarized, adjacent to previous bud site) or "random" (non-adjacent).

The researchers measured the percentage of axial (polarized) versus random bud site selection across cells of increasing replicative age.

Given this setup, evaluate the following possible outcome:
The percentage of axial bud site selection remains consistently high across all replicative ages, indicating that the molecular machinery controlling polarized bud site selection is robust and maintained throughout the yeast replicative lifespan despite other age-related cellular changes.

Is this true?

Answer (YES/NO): NO